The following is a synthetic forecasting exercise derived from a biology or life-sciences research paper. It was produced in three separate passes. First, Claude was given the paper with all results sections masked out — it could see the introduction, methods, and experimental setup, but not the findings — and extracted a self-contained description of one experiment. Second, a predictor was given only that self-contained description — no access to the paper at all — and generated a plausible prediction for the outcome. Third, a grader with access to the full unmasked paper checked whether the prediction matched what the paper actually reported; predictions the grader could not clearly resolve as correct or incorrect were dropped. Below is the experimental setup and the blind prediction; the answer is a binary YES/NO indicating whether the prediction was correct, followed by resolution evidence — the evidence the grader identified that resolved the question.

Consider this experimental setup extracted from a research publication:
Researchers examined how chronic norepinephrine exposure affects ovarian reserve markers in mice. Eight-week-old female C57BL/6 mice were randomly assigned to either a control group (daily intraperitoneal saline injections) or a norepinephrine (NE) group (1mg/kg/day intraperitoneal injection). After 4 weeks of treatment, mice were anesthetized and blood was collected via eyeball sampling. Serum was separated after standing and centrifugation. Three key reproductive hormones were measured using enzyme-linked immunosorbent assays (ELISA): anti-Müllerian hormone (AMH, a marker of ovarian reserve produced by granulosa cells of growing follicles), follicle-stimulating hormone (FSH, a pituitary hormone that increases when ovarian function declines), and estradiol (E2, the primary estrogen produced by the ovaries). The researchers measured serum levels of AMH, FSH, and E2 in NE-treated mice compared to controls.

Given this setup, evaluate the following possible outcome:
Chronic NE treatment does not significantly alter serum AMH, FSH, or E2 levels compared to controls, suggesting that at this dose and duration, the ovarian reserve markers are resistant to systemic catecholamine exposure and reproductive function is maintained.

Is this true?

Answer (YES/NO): NO